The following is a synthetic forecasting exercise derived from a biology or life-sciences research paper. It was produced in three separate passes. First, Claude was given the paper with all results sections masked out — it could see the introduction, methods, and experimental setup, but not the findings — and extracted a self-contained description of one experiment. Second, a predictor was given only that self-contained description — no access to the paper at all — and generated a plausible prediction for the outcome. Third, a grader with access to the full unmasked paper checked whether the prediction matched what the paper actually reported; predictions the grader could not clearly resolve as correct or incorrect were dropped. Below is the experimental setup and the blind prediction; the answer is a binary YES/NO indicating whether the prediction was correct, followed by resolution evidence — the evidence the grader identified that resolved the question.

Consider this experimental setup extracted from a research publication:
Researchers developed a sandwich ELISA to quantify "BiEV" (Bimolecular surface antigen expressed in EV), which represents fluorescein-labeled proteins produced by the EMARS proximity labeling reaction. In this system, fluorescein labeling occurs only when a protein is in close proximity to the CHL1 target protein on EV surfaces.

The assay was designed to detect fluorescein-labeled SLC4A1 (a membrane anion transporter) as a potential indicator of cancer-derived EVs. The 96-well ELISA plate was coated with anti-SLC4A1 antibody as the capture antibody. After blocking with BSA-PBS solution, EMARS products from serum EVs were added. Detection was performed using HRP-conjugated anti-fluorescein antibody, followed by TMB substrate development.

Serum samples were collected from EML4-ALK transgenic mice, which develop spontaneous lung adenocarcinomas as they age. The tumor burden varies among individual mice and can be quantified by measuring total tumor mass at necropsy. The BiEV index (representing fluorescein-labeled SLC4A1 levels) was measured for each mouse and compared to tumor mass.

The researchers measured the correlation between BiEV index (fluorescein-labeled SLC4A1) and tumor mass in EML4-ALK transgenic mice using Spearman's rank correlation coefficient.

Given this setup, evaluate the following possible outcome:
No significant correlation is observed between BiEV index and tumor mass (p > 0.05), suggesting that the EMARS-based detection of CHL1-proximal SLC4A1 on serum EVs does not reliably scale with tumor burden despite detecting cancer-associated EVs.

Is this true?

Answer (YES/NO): YES